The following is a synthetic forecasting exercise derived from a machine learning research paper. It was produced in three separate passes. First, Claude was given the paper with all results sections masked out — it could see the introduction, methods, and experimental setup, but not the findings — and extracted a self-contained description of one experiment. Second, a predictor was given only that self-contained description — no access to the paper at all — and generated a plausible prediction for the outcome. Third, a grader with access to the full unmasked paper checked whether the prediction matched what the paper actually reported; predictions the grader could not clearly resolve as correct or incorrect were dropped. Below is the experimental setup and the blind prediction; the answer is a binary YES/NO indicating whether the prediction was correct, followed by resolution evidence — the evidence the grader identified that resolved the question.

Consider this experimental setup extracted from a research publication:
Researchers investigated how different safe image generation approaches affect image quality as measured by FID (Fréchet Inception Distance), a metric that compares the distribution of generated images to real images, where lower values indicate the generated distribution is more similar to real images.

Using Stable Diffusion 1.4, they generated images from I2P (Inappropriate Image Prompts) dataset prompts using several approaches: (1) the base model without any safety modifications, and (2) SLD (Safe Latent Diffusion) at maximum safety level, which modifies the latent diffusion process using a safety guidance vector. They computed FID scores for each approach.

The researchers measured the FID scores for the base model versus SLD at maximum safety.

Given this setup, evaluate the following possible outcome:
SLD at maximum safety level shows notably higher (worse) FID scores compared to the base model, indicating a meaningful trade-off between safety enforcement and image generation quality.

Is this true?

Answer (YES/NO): NO